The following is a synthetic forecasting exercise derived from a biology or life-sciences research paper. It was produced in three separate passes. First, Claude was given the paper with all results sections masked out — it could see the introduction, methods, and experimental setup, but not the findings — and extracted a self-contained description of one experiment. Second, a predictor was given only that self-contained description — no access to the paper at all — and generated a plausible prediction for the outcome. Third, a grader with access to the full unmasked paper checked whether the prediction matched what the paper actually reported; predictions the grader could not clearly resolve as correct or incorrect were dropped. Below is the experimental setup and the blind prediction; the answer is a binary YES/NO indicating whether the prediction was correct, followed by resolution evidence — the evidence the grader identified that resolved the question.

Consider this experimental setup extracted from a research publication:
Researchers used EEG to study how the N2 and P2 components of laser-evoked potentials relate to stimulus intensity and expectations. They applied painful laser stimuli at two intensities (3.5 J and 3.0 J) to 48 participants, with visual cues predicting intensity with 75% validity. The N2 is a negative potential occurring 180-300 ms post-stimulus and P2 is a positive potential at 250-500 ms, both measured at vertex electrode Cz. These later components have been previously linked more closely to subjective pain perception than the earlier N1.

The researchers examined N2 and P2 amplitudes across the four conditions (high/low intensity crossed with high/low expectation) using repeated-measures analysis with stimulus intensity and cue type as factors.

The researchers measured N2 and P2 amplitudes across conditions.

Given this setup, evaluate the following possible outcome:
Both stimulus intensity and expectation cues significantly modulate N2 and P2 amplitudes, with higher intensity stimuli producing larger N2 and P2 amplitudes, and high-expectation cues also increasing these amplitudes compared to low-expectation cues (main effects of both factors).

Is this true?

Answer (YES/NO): NO